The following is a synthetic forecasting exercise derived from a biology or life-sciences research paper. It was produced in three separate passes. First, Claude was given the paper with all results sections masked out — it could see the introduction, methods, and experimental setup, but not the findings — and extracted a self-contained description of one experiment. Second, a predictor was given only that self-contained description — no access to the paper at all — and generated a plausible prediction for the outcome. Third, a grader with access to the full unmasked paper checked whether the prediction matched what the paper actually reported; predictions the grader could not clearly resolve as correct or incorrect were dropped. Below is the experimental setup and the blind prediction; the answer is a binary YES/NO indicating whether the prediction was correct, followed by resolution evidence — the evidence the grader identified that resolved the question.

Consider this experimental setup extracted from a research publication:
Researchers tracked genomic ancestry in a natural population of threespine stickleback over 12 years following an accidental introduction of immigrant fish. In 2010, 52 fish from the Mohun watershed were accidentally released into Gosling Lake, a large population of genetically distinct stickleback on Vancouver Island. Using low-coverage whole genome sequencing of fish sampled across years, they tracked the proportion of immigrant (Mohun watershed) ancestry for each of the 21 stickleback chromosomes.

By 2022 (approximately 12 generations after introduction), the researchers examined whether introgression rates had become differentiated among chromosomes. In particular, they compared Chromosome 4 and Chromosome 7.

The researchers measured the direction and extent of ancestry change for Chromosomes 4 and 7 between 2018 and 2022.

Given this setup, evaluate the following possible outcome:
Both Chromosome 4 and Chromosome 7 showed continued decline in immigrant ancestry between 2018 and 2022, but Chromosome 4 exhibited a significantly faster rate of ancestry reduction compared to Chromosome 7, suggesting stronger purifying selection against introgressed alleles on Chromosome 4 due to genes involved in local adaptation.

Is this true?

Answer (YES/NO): NO